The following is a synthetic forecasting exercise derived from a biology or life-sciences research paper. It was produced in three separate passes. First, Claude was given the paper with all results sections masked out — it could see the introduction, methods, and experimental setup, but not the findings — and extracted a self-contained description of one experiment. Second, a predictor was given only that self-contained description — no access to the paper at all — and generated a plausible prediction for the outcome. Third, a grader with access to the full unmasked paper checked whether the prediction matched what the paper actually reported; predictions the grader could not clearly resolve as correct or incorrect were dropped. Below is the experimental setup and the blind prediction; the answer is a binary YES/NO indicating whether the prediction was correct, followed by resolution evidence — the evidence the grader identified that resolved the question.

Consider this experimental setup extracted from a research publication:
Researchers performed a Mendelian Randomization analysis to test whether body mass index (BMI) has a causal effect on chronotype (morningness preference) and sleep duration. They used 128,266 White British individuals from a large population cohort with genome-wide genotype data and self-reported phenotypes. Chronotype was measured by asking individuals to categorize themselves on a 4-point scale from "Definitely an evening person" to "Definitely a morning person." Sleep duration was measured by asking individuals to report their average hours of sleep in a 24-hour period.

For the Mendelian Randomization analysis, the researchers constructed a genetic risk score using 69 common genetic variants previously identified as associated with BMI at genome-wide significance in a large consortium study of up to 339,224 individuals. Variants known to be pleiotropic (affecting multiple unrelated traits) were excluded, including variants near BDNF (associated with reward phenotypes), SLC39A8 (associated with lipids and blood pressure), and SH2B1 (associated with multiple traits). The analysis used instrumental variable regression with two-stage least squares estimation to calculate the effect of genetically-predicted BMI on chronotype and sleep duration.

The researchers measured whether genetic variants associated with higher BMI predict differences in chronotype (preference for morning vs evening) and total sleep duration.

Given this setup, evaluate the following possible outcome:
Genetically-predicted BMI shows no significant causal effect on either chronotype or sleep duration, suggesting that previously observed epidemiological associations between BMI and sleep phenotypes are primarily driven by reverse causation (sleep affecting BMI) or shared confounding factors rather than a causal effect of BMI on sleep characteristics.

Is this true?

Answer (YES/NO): YES